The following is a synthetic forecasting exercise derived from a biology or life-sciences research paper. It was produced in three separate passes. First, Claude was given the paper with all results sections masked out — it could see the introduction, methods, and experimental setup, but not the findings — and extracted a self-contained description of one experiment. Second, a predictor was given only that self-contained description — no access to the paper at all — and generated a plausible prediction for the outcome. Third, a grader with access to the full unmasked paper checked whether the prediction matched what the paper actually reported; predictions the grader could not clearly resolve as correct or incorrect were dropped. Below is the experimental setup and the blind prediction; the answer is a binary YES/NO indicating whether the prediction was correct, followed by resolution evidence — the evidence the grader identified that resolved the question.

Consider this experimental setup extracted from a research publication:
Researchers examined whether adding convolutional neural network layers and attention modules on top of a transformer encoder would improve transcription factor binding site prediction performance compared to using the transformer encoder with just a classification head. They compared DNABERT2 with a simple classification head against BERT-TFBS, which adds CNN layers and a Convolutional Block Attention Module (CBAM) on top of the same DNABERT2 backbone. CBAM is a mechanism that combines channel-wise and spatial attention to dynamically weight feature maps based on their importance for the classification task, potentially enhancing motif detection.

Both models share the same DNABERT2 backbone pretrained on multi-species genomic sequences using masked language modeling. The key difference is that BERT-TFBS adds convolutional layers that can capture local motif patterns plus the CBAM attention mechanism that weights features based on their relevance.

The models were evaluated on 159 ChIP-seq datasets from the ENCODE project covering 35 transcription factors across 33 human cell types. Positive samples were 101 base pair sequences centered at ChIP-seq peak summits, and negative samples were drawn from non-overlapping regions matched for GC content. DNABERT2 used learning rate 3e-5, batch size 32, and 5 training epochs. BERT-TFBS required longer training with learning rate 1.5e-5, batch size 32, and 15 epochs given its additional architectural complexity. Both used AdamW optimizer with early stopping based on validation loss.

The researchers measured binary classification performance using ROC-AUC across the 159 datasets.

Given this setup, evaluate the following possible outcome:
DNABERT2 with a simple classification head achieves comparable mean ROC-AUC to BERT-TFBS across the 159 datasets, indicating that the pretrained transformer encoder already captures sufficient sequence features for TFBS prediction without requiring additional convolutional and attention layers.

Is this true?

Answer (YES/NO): NO